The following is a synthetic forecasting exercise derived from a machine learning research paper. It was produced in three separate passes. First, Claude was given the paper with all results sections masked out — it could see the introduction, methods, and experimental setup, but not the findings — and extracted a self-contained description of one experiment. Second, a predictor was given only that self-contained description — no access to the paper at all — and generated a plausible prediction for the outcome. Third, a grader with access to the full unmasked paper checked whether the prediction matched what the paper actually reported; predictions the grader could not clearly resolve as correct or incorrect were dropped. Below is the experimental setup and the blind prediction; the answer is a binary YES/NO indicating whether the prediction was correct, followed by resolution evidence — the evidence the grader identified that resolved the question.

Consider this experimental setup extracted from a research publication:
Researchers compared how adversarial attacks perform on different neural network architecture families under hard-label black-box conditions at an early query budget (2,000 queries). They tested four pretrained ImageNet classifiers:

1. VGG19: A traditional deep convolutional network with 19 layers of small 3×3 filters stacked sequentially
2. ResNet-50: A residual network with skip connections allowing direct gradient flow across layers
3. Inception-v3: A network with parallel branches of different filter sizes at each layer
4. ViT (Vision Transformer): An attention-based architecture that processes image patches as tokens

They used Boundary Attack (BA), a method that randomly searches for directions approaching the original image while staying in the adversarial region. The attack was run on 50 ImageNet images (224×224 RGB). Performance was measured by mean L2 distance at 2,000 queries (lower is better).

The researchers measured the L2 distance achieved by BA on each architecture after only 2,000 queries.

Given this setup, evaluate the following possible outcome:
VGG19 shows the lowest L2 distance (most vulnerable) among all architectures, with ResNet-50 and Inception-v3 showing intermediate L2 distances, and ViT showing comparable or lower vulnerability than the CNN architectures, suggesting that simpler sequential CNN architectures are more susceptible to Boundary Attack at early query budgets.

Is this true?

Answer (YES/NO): NO